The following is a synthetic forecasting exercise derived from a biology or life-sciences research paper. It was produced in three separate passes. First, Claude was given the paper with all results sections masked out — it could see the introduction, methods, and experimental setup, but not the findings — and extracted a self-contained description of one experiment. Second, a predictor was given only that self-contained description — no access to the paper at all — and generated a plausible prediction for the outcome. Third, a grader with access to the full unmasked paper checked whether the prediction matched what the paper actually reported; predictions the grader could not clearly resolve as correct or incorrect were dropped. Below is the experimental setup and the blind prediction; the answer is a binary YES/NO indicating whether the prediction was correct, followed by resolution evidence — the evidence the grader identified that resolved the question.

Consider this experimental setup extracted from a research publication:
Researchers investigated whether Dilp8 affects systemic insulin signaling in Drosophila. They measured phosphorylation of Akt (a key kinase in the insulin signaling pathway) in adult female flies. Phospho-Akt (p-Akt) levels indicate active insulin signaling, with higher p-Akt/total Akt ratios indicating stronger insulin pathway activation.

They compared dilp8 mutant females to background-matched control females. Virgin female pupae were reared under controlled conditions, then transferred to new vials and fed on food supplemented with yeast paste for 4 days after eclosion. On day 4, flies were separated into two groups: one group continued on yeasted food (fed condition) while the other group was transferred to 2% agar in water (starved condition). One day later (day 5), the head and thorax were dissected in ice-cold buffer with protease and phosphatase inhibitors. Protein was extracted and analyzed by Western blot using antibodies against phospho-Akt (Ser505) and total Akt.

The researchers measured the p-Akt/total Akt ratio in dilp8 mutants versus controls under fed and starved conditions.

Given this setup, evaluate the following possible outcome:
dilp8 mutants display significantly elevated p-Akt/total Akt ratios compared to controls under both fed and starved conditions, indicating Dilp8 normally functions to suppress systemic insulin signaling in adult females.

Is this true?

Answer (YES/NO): NO